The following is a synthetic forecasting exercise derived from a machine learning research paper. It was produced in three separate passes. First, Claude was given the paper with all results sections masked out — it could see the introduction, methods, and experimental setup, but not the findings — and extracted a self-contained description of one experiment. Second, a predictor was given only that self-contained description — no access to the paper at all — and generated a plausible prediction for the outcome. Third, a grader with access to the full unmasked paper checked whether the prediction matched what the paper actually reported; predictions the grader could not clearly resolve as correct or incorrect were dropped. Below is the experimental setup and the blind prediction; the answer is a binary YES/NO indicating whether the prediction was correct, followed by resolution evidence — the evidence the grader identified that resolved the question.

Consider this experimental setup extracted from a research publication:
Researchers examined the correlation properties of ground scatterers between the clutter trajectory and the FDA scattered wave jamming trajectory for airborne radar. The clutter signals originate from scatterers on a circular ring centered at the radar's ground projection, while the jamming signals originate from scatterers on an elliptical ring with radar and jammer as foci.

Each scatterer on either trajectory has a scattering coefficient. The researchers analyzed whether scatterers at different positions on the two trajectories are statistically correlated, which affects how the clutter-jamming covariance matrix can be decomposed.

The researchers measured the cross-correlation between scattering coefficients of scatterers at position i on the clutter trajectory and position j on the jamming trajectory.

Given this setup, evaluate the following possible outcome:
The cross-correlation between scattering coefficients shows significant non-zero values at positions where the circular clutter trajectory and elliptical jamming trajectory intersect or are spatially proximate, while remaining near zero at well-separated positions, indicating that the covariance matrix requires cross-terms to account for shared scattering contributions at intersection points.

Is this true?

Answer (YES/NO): NO